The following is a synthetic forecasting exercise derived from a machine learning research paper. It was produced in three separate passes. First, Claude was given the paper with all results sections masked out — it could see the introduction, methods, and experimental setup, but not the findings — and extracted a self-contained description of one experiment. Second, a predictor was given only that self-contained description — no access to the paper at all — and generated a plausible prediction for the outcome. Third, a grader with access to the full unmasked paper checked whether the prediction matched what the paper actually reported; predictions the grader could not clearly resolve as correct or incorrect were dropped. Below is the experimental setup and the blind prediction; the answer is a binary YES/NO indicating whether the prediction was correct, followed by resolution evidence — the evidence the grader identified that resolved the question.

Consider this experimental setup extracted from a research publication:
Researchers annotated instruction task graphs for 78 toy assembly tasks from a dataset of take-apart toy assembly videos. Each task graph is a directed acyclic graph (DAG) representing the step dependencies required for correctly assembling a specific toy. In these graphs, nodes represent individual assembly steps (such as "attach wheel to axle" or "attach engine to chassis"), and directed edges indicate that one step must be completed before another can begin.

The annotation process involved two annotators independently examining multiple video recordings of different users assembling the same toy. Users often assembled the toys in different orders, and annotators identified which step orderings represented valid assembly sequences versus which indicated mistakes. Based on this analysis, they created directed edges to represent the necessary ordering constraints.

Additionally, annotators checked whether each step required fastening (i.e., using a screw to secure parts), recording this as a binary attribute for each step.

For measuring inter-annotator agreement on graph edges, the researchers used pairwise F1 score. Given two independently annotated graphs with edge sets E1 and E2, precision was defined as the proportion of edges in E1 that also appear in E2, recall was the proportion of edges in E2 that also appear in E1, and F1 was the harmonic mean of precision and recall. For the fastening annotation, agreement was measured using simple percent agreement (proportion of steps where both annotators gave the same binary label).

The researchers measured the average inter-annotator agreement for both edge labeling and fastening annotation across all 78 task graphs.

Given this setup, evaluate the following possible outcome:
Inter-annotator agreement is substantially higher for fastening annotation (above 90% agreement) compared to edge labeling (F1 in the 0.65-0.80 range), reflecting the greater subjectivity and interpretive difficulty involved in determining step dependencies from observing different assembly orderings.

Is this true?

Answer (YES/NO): NO